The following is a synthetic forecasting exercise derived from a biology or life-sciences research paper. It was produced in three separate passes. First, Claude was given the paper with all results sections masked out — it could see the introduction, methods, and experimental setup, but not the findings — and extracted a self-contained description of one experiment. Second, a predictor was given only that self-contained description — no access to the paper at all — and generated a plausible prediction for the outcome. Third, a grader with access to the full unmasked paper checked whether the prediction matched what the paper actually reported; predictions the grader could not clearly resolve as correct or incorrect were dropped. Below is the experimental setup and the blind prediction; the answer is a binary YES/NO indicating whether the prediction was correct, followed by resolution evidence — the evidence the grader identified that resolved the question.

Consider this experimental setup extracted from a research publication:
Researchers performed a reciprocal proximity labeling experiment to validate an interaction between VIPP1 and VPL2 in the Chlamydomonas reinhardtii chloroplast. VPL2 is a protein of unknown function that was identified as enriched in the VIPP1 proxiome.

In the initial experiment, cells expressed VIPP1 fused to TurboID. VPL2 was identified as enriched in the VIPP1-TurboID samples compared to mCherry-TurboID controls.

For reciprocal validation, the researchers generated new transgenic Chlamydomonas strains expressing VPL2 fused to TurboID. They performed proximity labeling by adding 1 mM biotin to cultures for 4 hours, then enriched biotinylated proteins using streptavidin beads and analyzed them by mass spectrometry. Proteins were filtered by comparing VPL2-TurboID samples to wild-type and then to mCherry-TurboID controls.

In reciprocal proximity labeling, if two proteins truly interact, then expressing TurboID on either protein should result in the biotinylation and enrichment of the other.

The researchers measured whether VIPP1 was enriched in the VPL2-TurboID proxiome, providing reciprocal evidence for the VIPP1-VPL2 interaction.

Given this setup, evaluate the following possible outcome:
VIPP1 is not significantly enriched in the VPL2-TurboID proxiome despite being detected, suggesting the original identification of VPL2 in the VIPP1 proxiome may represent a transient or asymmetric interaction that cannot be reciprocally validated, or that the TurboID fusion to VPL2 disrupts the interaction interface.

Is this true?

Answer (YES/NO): NO